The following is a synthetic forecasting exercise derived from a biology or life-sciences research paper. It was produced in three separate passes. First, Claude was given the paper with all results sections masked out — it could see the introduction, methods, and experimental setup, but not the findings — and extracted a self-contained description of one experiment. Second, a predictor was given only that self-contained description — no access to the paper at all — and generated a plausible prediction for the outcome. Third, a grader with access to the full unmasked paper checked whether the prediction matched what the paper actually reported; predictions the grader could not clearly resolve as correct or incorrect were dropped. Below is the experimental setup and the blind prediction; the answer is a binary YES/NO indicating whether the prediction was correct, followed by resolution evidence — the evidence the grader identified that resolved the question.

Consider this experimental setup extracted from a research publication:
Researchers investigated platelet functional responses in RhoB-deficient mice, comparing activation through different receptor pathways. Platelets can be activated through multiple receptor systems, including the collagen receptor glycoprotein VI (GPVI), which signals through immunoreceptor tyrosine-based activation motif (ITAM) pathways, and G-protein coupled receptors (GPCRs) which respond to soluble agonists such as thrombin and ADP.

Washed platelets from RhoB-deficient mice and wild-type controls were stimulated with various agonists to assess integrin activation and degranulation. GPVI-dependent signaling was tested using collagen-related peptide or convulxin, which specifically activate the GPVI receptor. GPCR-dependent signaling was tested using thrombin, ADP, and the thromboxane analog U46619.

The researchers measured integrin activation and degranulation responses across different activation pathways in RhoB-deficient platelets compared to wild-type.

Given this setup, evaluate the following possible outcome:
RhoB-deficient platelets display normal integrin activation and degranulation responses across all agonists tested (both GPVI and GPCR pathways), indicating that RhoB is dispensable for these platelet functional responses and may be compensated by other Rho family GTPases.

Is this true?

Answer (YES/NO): NO